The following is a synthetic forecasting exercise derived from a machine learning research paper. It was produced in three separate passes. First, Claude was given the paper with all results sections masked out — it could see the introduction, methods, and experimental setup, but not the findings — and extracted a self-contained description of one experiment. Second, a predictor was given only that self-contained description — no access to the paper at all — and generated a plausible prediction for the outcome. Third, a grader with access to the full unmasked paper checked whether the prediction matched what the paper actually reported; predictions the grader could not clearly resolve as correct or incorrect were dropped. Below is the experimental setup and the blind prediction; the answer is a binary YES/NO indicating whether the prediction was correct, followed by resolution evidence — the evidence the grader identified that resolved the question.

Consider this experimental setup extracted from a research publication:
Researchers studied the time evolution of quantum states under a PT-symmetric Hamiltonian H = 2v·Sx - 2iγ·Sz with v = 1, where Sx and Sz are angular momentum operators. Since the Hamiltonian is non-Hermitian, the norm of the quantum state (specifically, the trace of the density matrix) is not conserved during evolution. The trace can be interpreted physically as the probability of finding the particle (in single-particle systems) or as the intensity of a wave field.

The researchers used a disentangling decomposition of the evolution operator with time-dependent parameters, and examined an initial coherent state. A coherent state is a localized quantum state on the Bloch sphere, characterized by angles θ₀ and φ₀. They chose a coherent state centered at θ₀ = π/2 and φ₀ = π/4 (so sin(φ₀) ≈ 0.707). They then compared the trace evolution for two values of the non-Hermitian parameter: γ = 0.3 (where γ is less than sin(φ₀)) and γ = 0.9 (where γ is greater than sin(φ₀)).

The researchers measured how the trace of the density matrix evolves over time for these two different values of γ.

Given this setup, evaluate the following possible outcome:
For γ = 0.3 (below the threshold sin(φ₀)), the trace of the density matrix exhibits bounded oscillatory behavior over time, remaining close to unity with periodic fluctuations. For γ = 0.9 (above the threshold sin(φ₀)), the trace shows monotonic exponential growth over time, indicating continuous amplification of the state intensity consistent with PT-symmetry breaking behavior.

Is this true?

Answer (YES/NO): NO